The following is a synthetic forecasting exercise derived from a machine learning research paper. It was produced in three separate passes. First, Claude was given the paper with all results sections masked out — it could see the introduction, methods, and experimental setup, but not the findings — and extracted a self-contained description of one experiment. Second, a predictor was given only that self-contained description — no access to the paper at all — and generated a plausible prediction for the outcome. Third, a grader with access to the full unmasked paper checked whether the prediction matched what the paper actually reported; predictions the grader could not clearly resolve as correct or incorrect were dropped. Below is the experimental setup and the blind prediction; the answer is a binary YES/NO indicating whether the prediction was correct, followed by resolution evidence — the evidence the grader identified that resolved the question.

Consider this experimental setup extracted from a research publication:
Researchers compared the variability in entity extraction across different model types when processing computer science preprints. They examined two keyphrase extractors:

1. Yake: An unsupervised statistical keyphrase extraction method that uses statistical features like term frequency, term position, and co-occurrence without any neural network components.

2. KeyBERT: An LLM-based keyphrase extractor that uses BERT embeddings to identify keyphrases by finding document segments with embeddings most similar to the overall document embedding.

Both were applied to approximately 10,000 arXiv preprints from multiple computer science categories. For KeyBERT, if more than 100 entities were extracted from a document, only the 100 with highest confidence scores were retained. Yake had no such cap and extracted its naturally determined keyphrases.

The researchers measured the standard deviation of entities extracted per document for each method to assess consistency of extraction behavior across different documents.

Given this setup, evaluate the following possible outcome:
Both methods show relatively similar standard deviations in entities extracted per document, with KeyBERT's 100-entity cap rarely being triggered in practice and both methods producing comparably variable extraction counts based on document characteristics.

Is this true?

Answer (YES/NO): NO